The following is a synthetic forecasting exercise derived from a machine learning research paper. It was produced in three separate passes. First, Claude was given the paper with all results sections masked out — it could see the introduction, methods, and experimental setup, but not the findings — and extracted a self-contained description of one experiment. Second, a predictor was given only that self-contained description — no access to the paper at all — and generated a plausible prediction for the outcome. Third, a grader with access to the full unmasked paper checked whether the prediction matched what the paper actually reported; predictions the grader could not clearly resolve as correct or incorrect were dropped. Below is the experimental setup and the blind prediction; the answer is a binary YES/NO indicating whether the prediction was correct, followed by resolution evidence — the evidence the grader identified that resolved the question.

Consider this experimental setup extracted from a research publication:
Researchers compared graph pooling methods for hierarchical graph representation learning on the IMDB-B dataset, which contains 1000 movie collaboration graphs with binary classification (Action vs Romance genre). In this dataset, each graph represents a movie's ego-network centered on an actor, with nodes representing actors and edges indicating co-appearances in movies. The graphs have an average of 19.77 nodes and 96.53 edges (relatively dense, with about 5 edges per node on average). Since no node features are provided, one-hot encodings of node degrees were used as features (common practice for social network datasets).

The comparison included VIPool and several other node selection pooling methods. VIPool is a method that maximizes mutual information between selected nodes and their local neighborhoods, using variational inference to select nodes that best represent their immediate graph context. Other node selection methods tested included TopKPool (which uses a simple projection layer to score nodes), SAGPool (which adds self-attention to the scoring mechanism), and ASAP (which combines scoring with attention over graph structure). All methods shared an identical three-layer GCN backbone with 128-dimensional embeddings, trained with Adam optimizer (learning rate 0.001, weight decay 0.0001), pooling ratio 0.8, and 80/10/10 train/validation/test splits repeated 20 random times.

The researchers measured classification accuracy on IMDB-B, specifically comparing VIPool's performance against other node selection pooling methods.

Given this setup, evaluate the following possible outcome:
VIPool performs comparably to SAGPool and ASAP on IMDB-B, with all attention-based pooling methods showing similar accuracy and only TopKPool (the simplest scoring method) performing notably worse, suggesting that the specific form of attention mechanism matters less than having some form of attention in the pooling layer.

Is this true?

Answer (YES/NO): NO